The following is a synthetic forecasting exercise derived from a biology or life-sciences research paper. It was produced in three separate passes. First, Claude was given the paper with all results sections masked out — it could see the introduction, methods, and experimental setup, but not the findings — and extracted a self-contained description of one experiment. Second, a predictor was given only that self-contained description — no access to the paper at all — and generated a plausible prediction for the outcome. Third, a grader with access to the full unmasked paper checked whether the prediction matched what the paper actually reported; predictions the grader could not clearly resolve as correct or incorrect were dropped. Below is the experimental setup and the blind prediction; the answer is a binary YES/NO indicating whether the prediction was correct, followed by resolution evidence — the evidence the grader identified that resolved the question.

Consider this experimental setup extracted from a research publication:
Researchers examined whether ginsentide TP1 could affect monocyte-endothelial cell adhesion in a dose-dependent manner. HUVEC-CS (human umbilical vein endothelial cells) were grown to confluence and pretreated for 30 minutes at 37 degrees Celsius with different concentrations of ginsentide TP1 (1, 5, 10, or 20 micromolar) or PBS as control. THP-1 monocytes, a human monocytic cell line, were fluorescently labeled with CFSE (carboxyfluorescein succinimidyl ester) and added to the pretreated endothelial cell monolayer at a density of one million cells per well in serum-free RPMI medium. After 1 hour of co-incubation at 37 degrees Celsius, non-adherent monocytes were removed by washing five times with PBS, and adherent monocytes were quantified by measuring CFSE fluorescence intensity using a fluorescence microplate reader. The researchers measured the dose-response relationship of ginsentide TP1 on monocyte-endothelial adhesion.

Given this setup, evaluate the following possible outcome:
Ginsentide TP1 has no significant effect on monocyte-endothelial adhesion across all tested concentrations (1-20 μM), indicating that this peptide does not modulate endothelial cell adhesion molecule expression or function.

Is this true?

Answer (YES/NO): NO